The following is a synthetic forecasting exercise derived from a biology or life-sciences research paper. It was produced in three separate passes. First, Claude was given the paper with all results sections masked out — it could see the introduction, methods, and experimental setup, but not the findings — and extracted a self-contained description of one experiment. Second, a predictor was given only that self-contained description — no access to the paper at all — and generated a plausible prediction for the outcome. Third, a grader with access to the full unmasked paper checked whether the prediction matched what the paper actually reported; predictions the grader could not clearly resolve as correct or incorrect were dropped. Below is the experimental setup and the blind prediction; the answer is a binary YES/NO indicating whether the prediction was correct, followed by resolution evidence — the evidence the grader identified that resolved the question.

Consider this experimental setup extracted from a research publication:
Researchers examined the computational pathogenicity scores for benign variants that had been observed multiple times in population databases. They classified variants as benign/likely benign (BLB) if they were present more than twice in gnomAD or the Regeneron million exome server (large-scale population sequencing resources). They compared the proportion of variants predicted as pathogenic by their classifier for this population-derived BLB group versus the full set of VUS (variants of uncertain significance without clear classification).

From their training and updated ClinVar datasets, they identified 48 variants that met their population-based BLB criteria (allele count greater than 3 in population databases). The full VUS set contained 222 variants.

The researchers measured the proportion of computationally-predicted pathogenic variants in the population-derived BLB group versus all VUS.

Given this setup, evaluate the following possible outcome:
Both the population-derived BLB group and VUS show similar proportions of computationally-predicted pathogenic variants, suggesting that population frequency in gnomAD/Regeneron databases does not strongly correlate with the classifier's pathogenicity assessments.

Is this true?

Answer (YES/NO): NO